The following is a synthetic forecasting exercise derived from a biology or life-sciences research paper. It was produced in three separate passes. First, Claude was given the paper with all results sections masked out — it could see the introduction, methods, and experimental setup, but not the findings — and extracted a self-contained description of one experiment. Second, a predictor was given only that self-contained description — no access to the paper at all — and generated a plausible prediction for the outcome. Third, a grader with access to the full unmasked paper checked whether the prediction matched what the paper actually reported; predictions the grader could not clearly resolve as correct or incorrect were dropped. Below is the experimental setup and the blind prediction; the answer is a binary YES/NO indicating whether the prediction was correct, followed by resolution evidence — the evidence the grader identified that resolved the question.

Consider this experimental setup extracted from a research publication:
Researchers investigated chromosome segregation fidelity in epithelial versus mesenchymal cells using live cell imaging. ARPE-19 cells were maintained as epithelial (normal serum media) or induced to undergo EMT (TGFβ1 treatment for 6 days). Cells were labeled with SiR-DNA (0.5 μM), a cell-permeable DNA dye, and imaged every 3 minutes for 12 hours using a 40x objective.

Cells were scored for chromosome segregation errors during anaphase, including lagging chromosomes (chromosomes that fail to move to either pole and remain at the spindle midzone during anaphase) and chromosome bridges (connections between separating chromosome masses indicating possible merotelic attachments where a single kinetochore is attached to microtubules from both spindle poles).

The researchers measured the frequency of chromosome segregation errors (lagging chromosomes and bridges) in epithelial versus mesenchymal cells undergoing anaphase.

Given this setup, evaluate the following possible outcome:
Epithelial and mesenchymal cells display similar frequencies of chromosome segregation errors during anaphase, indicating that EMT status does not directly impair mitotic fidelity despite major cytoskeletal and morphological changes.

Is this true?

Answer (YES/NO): NO